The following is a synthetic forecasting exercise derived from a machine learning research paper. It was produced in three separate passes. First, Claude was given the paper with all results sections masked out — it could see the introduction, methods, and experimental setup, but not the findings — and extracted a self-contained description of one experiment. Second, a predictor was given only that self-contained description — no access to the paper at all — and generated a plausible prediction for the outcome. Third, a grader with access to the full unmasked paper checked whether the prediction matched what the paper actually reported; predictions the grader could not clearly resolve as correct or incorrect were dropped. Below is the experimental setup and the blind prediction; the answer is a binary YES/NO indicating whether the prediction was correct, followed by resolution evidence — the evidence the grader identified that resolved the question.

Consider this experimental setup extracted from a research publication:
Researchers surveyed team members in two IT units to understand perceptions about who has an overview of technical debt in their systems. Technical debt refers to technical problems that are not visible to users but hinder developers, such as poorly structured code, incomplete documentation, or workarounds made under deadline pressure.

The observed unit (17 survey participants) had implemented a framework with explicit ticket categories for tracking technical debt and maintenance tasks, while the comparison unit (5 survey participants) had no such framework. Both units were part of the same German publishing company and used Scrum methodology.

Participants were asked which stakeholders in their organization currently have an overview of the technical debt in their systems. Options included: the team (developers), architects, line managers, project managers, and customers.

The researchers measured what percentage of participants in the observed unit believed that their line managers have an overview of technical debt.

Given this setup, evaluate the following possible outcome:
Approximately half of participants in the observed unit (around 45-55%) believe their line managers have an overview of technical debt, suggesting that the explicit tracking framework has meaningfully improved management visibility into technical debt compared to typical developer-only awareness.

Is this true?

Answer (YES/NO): NO